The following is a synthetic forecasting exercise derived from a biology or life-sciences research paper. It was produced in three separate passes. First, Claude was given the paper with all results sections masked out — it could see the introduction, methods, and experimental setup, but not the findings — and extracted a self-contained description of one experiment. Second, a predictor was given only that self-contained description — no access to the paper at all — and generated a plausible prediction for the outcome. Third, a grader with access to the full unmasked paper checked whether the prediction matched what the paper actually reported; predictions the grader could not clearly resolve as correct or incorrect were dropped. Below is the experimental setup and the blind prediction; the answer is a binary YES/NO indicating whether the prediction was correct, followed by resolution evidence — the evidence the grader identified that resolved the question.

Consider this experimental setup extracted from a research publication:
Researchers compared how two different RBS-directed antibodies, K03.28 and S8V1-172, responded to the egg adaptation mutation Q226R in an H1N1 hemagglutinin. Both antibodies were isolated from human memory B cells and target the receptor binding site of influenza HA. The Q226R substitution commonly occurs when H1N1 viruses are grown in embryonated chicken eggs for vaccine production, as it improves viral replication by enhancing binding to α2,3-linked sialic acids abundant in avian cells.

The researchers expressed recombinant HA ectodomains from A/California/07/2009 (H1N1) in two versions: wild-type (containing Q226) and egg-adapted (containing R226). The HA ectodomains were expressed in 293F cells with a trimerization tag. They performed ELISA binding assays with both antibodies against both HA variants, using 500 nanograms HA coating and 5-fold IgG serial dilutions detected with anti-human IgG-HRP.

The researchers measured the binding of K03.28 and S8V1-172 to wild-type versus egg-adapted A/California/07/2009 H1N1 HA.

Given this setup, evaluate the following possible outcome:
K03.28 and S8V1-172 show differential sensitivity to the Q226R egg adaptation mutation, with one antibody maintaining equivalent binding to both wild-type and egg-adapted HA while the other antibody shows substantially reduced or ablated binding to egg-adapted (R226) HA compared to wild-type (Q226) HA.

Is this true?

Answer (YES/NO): NO